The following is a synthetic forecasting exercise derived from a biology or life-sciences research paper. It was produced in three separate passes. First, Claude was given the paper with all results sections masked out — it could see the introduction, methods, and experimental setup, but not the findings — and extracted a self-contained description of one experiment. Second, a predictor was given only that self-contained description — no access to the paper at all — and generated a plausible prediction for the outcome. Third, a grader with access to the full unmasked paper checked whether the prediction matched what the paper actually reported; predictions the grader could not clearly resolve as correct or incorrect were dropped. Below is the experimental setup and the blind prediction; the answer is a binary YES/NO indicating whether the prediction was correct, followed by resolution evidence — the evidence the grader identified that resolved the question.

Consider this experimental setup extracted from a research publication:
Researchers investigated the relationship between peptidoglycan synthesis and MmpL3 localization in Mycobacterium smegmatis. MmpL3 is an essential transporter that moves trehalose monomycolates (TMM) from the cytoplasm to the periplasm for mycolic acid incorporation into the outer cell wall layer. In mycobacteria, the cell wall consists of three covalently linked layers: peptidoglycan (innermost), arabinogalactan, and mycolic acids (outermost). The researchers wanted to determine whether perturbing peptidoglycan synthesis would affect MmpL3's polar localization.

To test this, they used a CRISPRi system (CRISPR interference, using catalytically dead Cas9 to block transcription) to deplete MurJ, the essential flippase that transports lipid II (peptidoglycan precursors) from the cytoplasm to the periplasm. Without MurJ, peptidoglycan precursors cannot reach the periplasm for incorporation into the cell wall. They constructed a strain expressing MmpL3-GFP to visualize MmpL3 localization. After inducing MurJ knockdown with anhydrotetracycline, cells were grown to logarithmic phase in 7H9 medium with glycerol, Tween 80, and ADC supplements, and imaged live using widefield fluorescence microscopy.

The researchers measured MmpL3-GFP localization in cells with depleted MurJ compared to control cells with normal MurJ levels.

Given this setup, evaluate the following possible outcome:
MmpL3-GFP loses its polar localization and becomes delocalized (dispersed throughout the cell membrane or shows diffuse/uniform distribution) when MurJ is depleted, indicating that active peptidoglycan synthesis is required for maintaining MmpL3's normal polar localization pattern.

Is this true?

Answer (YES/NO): YES